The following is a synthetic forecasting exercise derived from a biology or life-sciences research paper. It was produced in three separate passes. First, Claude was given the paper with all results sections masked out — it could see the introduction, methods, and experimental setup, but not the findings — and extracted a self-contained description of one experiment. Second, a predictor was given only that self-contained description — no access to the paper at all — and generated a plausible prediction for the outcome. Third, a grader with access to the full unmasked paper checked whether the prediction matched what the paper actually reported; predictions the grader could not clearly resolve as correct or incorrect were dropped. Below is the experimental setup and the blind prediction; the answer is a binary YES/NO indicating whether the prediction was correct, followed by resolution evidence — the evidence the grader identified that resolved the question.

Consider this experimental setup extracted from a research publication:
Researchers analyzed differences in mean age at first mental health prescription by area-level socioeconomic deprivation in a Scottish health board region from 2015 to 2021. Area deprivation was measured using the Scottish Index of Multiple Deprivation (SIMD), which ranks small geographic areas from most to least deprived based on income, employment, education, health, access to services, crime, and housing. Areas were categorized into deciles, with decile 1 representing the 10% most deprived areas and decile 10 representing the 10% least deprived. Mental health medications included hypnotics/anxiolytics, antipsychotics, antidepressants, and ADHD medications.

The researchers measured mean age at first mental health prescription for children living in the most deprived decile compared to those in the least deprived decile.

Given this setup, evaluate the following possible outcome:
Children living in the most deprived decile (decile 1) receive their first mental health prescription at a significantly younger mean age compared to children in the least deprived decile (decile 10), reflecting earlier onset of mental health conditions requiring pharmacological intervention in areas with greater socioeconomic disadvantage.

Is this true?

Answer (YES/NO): YES